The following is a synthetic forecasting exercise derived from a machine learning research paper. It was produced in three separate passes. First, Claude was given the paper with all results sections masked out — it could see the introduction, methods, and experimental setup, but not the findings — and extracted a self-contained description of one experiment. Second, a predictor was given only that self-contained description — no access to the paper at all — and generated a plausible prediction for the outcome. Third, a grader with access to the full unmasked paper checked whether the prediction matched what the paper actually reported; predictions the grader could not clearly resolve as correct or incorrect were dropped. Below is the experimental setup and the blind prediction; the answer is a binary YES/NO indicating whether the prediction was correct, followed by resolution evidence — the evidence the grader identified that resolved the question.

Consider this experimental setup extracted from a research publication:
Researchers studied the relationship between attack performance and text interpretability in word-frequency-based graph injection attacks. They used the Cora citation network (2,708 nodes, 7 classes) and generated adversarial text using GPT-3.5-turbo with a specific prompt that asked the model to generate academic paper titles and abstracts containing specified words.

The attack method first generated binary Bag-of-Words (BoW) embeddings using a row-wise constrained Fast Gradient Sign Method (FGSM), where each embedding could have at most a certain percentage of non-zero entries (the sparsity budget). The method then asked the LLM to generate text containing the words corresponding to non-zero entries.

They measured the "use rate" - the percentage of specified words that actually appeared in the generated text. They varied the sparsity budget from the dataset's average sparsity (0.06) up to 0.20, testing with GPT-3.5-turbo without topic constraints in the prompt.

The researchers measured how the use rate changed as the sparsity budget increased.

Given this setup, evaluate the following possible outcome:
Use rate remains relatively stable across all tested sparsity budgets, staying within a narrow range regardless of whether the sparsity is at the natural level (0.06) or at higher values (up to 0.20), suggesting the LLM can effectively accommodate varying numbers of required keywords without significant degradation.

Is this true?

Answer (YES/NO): NO